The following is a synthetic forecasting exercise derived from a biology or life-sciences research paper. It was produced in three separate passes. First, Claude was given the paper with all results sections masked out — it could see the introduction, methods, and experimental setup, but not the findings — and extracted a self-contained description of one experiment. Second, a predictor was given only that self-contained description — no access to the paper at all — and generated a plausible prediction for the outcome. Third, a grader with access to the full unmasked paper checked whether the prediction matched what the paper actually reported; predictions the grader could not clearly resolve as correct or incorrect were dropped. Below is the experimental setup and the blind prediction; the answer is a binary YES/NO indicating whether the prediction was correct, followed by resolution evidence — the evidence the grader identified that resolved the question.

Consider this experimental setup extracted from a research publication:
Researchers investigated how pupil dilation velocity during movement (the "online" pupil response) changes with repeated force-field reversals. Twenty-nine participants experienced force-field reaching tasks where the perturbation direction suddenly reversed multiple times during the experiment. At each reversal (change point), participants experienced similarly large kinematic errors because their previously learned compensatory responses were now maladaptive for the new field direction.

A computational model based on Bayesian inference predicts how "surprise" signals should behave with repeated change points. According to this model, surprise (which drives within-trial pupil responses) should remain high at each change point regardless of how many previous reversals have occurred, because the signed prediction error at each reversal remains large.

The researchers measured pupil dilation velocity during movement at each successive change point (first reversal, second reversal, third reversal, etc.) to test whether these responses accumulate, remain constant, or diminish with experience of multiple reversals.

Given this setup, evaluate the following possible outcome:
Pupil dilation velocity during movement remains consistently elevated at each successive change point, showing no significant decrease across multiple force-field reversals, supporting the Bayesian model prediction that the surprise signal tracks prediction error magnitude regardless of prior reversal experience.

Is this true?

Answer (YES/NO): NO